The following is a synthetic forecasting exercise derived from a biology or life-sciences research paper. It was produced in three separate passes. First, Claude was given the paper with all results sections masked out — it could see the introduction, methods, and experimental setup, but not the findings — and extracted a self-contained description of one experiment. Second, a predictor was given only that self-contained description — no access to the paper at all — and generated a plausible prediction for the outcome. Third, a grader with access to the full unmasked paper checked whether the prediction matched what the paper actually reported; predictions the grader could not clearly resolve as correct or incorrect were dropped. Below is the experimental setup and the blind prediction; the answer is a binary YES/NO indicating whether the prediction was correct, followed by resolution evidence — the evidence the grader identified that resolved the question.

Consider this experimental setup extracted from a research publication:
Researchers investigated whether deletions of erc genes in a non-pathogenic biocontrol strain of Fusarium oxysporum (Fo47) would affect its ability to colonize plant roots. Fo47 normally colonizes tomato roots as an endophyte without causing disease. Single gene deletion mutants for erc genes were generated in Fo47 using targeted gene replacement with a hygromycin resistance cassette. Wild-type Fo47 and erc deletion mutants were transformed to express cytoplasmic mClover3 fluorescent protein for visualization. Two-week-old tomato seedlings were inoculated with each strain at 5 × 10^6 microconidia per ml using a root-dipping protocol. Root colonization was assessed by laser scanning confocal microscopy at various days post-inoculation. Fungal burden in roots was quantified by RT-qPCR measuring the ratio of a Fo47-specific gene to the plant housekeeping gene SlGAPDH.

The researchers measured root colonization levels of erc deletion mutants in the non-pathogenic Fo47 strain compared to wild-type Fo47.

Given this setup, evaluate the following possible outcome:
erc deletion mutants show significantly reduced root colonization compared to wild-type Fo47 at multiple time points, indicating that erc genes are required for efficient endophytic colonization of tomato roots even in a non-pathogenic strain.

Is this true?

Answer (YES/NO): YES